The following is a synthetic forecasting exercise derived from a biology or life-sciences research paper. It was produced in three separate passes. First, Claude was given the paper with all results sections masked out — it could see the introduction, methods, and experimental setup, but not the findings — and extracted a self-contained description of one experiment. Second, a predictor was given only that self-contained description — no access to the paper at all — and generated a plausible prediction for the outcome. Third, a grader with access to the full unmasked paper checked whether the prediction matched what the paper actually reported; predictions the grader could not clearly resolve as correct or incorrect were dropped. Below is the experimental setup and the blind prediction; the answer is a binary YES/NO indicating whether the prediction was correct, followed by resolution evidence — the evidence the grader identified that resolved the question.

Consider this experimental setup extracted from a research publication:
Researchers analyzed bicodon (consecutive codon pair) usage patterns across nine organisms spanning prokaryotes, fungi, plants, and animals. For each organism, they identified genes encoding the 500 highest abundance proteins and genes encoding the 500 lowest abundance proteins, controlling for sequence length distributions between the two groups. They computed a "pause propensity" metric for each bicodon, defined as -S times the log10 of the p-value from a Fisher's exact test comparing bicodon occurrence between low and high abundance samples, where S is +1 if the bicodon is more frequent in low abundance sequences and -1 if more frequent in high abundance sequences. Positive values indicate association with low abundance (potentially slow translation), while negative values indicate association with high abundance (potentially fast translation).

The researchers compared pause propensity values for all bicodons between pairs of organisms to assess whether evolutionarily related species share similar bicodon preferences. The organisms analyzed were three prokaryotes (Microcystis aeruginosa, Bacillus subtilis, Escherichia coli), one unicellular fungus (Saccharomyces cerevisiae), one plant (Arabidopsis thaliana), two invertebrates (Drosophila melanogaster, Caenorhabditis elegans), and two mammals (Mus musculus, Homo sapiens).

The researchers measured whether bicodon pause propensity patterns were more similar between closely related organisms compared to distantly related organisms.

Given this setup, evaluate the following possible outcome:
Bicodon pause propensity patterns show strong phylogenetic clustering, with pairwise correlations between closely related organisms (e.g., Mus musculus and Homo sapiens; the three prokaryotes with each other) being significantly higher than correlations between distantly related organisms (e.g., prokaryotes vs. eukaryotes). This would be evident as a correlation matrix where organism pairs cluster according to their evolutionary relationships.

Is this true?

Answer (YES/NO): NO